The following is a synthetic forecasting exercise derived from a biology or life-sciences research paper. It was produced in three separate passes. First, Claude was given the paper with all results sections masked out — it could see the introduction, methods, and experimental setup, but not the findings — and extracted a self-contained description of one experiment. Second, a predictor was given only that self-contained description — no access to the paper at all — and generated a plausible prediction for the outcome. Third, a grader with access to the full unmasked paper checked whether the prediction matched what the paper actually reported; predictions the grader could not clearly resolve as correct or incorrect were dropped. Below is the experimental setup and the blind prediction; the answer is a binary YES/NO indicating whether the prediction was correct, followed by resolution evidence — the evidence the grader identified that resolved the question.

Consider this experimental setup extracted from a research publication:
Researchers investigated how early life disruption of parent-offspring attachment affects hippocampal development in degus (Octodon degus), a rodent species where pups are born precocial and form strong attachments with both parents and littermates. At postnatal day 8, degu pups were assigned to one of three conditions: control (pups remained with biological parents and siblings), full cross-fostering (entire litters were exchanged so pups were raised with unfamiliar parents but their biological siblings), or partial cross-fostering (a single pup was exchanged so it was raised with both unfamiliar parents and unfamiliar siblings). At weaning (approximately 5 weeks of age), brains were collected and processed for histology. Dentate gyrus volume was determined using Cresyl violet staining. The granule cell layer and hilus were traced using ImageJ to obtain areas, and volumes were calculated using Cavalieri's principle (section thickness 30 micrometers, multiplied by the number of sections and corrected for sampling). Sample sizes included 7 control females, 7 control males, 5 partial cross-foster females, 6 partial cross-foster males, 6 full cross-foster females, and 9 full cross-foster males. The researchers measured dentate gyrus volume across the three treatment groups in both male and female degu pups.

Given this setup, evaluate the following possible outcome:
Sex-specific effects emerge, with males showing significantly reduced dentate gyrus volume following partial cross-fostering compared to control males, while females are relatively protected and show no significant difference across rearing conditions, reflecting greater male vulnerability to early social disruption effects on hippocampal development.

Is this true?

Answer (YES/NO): NO